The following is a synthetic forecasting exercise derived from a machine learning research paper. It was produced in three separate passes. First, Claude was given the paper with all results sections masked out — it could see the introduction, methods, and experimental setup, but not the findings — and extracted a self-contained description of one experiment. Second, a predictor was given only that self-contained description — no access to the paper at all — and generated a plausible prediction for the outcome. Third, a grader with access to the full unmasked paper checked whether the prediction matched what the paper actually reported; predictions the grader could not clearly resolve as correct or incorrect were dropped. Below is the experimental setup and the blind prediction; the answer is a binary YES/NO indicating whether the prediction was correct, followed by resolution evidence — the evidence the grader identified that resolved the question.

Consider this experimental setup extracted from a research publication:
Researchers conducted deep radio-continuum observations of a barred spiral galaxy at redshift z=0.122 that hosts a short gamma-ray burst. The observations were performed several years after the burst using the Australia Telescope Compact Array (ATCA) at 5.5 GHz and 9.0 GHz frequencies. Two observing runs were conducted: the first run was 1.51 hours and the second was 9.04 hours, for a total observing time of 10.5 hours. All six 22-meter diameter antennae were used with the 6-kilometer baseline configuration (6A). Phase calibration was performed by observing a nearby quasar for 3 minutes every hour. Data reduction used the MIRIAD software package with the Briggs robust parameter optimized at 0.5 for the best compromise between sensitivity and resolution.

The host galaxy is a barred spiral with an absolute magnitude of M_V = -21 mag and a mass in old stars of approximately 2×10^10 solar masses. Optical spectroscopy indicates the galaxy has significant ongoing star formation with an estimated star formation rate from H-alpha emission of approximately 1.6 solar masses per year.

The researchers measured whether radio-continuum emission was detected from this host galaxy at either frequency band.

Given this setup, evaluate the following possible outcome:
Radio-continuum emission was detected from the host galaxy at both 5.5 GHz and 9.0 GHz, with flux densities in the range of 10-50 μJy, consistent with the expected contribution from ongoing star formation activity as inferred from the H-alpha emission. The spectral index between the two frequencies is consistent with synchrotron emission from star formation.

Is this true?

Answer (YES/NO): NO